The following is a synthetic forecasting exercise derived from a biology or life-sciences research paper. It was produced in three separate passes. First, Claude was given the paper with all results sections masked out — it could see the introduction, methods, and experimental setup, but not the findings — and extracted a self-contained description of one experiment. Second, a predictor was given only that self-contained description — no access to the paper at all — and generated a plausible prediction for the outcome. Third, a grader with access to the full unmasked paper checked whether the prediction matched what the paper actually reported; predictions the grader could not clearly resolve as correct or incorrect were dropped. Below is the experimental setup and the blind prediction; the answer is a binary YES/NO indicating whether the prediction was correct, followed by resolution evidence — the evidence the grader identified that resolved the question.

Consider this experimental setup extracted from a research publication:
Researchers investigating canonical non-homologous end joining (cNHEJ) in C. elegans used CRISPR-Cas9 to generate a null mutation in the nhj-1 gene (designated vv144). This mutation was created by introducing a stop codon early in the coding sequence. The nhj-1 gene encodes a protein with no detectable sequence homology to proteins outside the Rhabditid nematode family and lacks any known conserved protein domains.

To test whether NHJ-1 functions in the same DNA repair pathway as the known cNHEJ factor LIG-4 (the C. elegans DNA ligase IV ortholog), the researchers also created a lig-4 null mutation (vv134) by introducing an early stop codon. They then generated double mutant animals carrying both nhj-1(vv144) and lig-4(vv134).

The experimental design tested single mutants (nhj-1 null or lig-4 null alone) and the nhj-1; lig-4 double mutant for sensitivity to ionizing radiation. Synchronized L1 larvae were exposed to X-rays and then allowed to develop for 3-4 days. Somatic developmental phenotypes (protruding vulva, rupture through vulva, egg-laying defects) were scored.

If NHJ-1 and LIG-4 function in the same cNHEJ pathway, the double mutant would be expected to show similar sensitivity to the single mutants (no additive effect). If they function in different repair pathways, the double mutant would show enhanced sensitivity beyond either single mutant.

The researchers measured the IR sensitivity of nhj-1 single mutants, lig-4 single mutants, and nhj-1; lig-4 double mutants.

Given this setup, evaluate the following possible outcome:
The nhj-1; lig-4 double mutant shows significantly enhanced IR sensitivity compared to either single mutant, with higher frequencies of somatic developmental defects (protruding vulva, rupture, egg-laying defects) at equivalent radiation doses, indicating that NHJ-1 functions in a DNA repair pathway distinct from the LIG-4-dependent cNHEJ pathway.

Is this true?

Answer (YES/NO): NO